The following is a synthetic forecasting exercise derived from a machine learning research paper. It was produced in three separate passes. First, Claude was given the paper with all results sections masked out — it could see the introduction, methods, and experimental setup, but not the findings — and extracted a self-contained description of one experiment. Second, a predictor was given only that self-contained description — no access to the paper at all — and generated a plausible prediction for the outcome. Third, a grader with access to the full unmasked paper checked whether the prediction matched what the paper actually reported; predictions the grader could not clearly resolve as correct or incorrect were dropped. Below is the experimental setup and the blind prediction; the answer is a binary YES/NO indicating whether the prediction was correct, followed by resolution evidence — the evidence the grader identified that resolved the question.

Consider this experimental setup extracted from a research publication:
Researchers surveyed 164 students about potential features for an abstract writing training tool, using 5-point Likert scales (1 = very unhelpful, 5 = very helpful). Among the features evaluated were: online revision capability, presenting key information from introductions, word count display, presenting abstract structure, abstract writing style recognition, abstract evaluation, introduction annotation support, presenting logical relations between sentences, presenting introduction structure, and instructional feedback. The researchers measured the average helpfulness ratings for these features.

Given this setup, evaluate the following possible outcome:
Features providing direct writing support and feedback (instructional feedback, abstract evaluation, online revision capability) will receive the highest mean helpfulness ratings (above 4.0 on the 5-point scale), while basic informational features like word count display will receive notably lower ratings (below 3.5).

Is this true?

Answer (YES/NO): NO